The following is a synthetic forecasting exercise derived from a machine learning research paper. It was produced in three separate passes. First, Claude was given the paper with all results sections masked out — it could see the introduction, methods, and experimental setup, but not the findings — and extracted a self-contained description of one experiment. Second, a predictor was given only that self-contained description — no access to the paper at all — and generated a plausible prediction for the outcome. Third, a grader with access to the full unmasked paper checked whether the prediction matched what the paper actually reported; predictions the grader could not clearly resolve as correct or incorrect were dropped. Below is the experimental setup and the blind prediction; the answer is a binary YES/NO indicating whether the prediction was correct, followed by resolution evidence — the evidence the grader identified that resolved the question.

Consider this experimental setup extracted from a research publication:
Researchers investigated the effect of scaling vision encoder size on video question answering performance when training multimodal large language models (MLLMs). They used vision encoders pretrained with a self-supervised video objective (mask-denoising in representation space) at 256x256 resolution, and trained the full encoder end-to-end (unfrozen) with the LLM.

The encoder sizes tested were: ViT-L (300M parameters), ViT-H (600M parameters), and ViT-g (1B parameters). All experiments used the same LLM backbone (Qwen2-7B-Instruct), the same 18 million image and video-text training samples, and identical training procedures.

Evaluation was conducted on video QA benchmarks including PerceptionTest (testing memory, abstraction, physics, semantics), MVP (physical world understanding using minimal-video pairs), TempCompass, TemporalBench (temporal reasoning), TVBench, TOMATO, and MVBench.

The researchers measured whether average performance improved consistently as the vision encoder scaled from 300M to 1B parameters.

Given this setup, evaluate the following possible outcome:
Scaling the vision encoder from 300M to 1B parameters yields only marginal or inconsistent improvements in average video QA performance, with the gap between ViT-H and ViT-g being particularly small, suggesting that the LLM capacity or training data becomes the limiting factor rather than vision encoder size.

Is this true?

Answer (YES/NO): NO